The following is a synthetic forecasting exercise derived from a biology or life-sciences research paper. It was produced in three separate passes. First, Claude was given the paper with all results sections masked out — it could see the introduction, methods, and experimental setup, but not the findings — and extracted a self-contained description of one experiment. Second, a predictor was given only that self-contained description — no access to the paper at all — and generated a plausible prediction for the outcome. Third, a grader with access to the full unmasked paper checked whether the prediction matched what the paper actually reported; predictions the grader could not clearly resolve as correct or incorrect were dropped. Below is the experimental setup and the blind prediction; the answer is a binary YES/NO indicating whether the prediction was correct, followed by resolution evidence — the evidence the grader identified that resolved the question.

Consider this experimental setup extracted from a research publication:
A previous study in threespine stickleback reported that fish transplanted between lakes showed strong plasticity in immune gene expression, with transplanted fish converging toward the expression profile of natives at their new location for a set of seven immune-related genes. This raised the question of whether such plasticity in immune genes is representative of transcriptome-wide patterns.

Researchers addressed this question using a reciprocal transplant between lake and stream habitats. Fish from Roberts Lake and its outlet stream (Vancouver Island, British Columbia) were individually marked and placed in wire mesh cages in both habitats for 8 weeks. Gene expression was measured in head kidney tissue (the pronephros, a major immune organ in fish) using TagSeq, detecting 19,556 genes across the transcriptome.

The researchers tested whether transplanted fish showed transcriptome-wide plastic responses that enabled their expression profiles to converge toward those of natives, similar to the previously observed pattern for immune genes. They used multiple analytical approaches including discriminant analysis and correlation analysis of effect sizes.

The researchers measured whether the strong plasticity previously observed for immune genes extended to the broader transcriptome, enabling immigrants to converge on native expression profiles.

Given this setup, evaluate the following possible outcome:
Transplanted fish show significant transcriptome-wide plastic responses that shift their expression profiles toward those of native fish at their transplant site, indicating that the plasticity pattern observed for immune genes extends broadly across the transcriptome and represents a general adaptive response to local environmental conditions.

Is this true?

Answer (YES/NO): YES